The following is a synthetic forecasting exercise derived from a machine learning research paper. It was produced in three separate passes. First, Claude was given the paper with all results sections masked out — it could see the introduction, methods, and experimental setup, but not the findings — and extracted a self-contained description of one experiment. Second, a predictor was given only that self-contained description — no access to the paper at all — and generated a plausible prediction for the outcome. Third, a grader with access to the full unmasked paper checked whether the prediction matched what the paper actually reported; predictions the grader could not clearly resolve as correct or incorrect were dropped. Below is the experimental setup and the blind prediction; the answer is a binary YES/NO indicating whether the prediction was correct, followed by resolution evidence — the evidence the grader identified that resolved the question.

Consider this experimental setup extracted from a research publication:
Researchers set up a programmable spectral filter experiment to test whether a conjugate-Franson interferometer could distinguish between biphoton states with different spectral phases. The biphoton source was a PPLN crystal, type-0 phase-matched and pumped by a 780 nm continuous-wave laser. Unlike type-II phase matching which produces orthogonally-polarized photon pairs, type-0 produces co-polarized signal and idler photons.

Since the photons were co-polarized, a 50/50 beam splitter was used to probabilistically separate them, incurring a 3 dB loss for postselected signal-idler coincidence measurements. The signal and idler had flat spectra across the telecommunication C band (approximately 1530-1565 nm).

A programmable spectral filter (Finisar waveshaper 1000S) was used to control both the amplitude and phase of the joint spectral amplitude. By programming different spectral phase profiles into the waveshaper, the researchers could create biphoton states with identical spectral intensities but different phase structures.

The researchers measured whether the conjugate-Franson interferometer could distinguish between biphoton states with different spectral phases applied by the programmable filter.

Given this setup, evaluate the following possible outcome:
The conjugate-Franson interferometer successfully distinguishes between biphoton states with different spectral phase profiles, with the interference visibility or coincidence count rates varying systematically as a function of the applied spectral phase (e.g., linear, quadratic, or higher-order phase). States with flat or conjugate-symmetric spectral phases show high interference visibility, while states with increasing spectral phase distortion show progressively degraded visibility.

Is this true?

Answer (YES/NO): YES